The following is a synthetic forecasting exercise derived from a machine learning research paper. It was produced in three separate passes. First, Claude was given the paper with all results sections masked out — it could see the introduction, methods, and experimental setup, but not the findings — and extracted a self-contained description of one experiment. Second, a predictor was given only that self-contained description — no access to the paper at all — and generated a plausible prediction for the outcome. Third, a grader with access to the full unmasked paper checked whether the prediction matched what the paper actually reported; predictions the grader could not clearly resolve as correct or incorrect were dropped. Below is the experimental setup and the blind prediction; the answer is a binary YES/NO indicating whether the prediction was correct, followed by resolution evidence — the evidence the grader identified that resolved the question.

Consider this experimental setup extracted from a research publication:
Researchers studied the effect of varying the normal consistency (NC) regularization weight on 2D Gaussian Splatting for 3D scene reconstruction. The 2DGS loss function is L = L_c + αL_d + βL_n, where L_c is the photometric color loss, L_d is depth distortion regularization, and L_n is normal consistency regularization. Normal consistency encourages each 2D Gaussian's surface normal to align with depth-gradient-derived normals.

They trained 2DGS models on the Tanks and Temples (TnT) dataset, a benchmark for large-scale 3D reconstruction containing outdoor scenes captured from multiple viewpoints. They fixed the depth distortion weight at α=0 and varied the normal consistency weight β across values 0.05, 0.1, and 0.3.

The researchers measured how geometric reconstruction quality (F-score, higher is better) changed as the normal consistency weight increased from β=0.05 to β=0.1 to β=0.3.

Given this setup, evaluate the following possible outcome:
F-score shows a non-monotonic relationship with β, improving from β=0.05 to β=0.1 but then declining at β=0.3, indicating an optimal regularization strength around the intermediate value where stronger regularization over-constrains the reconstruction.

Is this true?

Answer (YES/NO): YES